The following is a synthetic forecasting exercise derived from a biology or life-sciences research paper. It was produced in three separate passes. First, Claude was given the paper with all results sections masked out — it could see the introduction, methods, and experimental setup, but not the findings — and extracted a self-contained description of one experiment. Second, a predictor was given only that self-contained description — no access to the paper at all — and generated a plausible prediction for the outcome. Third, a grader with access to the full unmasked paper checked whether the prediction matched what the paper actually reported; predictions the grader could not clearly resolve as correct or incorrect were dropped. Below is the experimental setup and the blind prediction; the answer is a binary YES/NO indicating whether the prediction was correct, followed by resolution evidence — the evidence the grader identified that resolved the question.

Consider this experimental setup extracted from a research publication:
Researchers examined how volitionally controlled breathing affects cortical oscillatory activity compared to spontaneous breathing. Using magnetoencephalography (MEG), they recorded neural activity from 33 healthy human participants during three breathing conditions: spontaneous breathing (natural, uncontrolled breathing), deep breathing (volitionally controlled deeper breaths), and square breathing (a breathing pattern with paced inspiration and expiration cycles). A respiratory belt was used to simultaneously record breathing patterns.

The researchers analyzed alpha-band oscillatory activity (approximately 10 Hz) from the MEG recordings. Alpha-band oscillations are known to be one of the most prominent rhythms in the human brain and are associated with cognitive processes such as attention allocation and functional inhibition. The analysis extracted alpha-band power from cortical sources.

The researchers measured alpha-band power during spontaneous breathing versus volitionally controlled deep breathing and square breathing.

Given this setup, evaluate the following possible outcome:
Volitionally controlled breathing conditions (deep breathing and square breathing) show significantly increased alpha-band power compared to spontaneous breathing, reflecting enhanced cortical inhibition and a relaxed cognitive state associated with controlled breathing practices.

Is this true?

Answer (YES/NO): NO